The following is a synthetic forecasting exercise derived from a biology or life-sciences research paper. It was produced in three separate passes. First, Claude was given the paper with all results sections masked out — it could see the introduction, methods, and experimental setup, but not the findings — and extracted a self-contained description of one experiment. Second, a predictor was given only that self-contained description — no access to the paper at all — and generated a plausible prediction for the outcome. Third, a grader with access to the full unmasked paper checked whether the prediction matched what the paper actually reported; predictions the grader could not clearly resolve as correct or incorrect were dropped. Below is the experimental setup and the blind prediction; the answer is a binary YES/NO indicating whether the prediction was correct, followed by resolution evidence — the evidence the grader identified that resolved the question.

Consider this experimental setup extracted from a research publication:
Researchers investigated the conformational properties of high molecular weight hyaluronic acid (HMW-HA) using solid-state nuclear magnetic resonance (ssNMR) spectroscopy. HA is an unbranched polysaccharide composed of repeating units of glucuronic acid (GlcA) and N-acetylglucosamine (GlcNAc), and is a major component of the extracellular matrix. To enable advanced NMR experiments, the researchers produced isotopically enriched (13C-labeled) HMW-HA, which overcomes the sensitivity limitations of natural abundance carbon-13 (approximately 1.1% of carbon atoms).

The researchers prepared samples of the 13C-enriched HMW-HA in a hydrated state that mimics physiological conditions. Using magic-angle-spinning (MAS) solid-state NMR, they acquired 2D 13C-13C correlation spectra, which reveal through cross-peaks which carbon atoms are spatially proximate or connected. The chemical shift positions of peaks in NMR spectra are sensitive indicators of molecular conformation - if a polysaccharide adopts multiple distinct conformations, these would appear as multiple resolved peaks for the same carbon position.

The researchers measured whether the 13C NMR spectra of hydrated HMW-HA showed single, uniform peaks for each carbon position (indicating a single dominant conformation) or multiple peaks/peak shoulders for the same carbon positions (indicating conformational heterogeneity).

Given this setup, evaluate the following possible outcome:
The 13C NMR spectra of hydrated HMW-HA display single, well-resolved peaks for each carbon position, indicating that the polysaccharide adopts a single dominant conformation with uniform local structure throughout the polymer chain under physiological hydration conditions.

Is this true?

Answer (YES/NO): NO